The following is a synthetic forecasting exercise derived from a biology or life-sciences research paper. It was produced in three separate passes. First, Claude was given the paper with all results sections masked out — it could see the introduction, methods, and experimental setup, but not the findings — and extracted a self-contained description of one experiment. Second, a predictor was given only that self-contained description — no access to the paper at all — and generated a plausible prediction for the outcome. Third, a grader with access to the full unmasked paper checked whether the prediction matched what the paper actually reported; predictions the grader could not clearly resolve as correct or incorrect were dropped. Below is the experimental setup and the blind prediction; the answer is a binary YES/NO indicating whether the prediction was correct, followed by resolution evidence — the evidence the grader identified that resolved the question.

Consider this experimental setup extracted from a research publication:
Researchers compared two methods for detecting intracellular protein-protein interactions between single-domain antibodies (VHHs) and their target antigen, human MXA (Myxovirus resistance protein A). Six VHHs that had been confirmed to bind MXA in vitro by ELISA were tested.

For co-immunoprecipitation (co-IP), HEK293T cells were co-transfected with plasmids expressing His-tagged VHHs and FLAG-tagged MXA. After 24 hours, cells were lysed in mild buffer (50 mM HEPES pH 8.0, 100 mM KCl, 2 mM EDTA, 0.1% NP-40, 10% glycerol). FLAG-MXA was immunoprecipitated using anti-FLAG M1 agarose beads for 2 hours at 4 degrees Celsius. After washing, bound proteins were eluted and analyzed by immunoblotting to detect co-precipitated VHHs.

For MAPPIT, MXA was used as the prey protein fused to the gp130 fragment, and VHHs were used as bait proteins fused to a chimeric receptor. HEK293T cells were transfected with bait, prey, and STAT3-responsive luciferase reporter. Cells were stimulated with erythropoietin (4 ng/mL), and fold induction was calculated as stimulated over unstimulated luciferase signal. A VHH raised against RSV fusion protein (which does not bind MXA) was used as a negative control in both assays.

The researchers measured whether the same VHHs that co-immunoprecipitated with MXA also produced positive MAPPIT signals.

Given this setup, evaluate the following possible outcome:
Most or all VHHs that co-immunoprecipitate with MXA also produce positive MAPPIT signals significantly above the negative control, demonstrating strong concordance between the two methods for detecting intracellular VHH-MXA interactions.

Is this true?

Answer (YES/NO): YES